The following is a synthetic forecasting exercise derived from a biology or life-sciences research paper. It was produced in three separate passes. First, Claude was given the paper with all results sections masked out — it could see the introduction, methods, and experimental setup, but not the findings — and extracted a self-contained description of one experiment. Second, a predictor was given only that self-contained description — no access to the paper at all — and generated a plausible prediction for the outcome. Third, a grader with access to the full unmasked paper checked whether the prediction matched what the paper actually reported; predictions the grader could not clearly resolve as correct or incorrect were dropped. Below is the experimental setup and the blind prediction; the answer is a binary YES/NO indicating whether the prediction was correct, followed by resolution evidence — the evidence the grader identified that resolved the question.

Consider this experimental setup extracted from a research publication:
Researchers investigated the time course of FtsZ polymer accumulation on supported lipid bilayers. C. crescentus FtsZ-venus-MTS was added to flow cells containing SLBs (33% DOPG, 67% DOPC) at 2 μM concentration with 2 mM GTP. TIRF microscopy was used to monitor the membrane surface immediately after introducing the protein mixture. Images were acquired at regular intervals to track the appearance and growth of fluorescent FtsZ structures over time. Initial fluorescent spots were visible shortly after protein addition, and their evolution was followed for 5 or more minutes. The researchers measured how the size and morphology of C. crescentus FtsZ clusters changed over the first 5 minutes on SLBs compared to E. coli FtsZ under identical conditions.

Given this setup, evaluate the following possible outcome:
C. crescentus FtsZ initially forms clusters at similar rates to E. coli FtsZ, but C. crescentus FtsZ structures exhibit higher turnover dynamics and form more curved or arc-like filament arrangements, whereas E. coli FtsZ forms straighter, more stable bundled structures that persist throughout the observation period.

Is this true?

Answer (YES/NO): NO